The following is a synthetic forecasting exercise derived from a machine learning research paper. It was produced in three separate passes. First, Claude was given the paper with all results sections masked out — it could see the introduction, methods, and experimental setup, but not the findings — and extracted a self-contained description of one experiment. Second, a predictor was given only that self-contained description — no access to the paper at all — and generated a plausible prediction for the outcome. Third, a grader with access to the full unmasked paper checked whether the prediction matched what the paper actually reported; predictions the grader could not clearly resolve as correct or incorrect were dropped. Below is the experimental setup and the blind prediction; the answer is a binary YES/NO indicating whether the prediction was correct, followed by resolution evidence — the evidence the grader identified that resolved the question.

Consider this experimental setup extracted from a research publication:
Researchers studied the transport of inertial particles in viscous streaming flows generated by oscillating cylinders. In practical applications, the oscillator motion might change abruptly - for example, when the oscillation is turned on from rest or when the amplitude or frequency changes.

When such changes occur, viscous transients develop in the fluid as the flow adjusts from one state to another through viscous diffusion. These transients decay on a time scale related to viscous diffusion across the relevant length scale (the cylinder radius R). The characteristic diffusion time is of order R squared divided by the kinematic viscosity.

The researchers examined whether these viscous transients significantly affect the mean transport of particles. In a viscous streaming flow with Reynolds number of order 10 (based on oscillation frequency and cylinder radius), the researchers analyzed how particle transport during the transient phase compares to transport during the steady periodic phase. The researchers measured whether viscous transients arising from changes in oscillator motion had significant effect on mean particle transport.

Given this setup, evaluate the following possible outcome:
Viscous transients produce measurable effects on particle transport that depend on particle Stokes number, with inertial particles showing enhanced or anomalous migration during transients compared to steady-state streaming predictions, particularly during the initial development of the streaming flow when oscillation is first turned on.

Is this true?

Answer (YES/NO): NO